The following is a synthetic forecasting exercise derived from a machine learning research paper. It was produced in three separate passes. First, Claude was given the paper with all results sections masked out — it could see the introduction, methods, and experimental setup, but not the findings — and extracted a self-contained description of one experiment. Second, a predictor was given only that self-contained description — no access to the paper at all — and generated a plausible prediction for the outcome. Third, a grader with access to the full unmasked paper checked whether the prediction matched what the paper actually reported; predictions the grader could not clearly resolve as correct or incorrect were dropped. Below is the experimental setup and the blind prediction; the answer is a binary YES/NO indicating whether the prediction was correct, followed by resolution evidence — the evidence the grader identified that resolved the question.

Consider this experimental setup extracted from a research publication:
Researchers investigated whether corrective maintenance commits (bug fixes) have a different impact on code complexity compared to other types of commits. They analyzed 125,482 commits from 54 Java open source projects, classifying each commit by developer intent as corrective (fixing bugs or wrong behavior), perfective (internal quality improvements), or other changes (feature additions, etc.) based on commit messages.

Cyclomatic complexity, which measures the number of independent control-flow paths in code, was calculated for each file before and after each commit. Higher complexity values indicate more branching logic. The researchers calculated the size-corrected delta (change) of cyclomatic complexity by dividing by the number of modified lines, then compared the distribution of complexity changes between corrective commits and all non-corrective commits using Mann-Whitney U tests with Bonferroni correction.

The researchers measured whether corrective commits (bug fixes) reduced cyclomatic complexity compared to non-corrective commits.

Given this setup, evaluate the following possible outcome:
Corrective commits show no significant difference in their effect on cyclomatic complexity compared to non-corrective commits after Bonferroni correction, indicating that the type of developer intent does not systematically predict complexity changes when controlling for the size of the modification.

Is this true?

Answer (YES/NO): NO